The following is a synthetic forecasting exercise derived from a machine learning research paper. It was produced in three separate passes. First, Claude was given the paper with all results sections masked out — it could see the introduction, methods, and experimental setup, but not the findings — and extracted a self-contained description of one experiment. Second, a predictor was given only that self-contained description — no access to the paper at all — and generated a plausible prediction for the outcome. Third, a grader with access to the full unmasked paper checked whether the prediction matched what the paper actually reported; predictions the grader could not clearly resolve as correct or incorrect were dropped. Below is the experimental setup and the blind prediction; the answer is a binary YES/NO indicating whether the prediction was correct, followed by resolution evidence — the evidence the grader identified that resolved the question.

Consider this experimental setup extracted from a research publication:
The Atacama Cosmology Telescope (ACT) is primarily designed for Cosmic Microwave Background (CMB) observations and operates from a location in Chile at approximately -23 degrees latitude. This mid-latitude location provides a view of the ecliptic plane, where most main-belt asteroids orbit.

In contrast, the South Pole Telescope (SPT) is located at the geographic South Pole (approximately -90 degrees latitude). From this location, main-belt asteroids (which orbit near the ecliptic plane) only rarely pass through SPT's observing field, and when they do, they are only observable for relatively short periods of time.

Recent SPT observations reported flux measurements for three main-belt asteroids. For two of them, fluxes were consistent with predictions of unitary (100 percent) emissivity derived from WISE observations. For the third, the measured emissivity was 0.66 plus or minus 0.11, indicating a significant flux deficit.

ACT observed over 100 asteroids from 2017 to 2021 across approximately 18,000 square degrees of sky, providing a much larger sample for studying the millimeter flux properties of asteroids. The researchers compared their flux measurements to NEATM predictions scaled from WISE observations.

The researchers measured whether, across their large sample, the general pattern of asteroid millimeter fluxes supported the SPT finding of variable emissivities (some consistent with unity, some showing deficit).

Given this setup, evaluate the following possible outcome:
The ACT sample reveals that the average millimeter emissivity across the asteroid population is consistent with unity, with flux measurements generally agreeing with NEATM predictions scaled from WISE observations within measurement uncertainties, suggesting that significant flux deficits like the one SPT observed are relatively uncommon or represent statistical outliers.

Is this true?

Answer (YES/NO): NO